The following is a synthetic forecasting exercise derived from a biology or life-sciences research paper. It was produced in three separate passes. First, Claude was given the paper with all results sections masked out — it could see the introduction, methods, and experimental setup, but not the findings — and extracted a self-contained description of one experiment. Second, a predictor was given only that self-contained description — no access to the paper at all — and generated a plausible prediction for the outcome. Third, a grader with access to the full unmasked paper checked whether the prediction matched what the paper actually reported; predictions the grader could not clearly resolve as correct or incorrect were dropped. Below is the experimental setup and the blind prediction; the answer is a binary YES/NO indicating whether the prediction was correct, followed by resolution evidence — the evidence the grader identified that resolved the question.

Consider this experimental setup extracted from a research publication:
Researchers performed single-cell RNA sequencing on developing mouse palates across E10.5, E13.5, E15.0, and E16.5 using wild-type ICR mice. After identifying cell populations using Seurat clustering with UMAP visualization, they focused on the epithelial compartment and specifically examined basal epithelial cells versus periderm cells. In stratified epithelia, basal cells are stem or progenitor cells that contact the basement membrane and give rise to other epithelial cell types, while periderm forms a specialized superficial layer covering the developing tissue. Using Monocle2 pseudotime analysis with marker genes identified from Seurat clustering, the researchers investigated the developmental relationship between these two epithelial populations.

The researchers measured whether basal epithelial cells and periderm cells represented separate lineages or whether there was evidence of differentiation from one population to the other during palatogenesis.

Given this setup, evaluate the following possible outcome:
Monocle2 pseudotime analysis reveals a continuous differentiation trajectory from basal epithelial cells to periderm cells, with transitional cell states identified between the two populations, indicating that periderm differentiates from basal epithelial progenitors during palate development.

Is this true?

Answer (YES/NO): NO